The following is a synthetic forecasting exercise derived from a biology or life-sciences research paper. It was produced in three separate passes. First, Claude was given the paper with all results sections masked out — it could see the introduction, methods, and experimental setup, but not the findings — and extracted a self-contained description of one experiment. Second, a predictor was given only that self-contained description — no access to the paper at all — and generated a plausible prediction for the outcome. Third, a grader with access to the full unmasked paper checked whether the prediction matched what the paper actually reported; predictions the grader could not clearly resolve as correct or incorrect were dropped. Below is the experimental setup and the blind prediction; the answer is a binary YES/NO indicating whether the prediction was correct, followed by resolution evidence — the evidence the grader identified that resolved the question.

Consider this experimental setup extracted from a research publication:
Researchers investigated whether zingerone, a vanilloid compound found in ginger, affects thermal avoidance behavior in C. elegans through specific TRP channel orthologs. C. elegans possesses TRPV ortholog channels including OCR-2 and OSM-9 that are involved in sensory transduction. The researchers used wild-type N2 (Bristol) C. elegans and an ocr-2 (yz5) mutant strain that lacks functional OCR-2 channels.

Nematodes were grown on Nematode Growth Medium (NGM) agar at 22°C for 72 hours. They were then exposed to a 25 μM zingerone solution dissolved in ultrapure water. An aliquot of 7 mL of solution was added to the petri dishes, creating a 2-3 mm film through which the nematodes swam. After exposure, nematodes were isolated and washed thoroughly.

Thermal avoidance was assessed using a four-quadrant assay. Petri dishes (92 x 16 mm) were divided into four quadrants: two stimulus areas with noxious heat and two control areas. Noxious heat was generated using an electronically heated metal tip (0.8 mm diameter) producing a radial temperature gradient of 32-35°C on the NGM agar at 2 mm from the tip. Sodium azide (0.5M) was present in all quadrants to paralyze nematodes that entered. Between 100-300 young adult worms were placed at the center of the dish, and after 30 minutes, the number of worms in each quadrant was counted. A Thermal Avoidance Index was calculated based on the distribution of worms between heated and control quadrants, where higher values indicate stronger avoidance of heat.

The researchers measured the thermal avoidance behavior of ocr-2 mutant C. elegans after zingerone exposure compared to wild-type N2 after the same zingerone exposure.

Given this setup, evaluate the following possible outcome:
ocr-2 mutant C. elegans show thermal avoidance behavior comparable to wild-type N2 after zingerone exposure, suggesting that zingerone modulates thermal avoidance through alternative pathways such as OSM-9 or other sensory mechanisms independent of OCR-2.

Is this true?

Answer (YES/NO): NO